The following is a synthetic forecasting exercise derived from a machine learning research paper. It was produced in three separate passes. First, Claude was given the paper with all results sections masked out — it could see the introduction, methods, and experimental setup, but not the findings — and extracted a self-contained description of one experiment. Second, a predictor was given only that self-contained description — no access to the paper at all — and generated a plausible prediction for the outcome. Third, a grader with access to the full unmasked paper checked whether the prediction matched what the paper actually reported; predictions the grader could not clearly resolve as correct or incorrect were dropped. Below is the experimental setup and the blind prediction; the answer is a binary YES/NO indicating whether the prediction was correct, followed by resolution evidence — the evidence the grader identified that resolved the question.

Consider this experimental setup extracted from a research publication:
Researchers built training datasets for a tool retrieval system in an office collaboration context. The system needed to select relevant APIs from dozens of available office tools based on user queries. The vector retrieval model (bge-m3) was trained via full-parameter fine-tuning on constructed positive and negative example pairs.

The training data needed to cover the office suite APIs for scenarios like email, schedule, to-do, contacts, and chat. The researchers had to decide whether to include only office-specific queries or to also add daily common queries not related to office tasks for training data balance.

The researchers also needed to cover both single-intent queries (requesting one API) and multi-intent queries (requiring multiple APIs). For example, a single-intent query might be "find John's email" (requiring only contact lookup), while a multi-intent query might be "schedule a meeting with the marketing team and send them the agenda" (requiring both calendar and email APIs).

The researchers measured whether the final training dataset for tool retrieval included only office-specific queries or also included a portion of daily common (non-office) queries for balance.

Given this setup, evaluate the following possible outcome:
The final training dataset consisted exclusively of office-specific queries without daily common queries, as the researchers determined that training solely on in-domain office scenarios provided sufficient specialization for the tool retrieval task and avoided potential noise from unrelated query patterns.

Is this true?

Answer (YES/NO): NO